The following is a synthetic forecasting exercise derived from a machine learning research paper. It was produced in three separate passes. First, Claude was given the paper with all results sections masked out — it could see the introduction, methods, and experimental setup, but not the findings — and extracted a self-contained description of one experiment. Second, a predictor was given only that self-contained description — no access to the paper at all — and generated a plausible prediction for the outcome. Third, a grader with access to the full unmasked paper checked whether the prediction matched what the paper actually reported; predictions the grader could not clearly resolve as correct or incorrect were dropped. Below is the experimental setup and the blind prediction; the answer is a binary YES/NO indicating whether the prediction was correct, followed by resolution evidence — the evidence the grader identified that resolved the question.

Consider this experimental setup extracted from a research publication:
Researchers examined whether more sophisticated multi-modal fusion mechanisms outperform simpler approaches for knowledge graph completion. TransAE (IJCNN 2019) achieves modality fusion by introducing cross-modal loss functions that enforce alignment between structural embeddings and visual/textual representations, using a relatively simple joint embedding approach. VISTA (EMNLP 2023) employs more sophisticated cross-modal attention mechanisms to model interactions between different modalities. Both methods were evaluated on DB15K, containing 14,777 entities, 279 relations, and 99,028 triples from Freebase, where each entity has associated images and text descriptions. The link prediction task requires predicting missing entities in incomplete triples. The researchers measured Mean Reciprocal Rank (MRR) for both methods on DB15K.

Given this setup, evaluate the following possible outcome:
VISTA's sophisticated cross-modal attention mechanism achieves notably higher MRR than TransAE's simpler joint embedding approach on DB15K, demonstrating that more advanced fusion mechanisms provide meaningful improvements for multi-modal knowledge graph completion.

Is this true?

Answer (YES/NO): YES